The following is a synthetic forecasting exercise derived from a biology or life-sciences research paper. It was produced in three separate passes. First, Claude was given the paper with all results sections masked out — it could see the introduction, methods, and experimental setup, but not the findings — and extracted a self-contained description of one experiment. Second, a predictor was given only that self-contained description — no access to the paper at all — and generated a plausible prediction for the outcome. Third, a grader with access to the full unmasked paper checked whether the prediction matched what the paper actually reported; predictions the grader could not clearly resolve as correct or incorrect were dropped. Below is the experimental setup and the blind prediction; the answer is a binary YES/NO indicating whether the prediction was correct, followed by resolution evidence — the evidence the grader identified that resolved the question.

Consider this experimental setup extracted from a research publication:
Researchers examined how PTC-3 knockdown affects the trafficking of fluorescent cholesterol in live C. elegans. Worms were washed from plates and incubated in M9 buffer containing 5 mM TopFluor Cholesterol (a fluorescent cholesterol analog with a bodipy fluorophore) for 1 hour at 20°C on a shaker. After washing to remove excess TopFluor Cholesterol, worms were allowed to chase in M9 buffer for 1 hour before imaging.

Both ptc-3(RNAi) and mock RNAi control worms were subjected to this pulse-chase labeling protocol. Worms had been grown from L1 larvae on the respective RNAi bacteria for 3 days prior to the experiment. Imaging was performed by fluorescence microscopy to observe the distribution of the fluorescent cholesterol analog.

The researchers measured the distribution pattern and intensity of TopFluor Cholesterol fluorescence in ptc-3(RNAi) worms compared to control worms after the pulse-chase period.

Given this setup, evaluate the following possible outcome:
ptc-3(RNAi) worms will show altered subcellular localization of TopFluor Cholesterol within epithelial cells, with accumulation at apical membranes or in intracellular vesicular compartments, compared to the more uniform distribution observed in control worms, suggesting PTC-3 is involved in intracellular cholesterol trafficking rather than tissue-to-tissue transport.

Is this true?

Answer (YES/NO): NO